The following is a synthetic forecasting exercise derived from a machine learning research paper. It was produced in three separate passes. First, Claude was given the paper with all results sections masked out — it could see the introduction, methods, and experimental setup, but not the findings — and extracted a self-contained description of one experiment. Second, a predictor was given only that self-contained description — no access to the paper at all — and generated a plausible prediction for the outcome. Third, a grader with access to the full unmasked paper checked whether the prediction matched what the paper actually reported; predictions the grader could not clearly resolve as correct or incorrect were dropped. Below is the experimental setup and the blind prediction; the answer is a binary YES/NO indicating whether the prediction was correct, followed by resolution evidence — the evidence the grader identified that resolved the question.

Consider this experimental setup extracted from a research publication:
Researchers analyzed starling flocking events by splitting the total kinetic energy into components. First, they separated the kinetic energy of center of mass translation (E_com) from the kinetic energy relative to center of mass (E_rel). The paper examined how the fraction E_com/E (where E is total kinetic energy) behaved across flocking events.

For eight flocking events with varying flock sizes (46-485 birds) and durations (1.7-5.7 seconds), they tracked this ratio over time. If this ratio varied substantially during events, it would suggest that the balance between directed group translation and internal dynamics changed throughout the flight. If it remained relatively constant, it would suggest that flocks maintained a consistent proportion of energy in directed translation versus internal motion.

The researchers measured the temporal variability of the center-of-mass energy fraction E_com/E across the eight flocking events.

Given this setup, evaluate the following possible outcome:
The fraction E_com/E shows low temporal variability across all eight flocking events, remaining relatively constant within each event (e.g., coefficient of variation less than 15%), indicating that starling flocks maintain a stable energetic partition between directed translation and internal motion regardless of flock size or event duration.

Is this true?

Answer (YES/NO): YES